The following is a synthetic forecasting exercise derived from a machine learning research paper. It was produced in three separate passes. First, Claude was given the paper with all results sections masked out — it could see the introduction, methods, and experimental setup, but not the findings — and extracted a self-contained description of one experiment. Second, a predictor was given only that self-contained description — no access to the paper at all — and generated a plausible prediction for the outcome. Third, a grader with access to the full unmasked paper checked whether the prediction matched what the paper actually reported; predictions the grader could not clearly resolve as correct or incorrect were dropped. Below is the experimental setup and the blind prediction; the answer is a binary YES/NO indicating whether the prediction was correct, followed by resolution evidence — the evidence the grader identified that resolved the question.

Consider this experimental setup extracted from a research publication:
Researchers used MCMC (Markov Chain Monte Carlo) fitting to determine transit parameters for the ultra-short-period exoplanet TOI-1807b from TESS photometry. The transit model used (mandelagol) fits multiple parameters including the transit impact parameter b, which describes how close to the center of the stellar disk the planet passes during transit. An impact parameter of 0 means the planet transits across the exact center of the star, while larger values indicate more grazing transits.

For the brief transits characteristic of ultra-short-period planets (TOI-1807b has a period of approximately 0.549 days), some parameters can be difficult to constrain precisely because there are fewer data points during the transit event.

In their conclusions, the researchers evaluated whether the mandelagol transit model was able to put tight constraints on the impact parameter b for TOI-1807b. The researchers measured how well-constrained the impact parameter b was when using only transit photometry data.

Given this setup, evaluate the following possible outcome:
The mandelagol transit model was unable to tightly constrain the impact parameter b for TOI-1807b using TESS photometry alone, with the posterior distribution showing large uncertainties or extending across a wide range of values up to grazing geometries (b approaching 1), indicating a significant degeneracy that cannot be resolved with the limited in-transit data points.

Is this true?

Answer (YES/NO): YES